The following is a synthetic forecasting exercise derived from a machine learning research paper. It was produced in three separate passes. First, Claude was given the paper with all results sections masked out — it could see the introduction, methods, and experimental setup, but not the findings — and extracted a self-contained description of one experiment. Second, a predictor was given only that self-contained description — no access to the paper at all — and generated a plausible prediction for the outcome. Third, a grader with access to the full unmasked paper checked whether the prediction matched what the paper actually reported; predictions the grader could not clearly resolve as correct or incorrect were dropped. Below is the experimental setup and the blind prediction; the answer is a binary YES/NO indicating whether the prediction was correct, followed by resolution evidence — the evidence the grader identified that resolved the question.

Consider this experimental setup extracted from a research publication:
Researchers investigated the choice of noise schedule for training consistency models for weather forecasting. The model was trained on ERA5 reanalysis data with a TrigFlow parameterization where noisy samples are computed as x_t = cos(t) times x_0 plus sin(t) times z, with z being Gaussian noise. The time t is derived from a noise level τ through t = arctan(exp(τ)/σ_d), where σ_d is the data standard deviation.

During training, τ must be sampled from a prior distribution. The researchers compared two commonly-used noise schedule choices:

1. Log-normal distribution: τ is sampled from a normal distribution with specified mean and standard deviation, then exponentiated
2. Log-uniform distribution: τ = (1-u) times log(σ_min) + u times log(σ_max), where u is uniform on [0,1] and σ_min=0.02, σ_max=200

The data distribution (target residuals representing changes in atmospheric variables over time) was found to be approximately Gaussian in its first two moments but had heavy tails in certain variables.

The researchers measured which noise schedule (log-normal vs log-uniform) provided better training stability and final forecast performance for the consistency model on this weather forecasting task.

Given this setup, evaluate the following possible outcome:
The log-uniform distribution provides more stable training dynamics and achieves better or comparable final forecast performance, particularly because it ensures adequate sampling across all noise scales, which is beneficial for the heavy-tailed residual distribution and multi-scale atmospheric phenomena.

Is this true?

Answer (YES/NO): YES